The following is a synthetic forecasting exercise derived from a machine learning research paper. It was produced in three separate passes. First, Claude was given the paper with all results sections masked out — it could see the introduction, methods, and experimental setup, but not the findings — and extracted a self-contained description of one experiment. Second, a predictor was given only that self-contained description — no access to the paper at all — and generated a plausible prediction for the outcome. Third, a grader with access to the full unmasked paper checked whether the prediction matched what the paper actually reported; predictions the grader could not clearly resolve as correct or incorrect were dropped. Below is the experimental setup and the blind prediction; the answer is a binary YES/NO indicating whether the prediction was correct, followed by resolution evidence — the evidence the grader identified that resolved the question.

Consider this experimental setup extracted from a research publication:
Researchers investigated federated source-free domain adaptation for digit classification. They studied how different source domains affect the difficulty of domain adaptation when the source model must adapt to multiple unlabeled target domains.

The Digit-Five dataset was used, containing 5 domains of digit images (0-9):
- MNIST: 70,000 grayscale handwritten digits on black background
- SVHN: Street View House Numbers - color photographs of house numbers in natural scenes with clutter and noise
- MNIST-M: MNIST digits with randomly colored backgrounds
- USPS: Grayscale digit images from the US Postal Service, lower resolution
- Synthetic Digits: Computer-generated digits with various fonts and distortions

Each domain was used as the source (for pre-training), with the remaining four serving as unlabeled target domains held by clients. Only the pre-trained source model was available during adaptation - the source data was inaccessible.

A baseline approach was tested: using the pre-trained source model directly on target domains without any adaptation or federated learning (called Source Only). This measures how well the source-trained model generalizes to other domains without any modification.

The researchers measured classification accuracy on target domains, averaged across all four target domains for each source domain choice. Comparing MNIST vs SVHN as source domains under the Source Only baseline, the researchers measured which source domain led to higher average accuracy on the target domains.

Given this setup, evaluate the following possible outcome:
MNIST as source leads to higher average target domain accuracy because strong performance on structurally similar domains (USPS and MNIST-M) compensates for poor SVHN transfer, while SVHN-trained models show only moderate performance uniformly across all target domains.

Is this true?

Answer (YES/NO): NO